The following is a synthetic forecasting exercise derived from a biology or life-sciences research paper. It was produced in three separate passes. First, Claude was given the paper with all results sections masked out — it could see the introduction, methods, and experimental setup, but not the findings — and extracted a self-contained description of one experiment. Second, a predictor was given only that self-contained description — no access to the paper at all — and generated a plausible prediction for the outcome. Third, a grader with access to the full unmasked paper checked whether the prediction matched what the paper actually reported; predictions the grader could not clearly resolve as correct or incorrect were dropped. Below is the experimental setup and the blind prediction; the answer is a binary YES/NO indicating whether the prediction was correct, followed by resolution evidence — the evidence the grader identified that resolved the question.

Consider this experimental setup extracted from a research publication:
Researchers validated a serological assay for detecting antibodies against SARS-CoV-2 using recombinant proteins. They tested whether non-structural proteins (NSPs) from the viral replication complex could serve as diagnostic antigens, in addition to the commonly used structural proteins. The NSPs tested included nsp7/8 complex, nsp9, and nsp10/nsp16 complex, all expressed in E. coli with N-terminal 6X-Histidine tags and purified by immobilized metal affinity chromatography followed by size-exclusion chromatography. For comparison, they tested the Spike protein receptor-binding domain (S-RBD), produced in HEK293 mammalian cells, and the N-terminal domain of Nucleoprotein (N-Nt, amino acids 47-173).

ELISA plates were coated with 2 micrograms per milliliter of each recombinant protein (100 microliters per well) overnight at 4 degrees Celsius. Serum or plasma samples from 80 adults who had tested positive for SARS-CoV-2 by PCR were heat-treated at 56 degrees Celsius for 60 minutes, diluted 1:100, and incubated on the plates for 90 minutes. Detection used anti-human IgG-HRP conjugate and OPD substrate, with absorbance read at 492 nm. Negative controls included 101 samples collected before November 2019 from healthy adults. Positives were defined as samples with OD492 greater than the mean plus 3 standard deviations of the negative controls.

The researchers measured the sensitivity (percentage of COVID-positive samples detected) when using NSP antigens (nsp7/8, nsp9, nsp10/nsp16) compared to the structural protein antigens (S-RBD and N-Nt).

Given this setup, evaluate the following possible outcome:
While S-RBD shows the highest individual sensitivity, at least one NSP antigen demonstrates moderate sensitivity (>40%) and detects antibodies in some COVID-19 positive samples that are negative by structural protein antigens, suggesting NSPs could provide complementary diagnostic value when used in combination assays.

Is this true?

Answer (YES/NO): NO